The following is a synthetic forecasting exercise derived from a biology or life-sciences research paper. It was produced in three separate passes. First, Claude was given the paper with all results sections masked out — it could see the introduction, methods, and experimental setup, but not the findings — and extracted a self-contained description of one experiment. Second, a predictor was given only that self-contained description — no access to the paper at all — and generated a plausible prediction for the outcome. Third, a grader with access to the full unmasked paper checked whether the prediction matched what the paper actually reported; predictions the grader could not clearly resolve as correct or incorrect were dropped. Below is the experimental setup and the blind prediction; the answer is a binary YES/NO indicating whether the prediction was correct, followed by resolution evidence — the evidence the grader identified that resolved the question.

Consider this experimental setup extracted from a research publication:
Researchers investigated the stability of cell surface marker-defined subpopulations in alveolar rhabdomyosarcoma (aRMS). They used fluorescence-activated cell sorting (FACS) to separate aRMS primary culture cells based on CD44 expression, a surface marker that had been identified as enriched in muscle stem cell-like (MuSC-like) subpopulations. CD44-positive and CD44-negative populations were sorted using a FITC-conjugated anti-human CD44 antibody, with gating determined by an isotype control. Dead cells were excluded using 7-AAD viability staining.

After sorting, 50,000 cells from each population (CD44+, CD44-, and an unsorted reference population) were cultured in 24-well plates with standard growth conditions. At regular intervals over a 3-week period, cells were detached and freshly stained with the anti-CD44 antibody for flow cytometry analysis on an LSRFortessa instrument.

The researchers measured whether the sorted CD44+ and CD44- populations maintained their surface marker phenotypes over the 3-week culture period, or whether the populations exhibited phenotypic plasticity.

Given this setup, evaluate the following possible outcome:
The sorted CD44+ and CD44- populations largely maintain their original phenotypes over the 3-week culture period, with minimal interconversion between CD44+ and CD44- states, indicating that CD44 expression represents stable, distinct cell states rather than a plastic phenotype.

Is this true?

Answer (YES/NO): NO